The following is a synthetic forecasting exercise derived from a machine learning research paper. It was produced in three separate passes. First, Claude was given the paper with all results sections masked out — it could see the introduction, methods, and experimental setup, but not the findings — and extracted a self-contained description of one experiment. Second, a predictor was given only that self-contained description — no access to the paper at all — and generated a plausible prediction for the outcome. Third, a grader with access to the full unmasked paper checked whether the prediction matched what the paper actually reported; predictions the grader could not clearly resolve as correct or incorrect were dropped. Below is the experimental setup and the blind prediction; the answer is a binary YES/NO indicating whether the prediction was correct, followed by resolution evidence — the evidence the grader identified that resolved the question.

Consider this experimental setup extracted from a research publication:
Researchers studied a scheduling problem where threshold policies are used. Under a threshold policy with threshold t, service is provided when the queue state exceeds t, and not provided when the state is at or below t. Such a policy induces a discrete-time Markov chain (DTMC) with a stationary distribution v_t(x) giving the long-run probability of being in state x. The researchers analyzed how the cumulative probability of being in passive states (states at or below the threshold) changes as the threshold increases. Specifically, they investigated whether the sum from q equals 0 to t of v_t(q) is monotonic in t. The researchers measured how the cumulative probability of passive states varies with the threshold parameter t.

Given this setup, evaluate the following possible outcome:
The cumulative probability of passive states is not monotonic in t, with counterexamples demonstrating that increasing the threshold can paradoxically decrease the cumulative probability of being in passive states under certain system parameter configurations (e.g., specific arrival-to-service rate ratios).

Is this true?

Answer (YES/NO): NO